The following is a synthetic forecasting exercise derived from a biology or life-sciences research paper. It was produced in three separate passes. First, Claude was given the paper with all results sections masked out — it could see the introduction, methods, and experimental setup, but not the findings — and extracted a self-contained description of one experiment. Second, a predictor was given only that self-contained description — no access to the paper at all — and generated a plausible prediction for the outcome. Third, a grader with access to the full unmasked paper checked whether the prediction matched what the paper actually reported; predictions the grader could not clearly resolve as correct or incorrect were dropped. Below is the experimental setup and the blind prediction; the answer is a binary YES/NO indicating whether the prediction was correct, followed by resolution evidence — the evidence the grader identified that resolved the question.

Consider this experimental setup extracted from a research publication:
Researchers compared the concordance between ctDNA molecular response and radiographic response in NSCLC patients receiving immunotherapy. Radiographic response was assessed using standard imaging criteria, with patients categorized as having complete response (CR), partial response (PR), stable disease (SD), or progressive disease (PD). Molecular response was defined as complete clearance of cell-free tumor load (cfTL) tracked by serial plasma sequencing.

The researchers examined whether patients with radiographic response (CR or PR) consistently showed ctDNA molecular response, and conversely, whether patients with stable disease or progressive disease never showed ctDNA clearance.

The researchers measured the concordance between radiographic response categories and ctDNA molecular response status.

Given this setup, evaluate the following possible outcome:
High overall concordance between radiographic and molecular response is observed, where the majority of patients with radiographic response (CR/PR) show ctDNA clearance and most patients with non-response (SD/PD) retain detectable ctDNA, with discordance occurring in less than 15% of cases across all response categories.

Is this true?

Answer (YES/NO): NO